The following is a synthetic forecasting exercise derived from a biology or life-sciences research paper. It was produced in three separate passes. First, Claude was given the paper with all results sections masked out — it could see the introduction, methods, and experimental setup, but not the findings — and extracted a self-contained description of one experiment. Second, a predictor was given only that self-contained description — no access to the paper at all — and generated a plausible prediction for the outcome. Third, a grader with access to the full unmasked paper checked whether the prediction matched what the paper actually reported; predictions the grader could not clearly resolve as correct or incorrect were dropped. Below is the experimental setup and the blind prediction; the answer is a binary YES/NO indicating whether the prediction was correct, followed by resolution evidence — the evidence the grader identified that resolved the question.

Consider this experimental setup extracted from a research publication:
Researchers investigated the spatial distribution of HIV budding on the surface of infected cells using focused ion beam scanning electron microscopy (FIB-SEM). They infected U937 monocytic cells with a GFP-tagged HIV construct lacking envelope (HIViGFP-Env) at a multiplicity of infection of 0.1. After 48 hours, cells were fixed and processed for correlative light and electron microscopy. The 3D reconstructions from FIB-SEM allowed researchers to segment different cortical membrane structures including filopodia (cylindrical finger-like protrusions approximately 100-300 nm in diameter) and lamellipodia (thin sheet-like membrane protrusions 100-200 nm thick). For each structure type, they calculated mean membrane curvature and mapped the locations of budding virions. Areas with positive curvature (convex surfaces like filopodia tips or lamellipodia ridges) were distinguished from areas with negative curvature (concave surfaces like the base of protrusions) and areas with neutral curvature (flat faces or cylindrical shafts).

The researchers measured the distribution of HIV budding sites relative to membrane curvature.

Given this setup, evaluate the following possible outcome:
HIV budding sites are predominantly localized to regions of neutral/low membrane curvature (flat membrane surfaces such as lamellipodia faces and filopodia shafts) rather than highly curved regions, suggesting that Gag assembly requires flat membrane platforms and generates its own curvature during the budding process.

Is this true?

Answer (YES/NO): NO